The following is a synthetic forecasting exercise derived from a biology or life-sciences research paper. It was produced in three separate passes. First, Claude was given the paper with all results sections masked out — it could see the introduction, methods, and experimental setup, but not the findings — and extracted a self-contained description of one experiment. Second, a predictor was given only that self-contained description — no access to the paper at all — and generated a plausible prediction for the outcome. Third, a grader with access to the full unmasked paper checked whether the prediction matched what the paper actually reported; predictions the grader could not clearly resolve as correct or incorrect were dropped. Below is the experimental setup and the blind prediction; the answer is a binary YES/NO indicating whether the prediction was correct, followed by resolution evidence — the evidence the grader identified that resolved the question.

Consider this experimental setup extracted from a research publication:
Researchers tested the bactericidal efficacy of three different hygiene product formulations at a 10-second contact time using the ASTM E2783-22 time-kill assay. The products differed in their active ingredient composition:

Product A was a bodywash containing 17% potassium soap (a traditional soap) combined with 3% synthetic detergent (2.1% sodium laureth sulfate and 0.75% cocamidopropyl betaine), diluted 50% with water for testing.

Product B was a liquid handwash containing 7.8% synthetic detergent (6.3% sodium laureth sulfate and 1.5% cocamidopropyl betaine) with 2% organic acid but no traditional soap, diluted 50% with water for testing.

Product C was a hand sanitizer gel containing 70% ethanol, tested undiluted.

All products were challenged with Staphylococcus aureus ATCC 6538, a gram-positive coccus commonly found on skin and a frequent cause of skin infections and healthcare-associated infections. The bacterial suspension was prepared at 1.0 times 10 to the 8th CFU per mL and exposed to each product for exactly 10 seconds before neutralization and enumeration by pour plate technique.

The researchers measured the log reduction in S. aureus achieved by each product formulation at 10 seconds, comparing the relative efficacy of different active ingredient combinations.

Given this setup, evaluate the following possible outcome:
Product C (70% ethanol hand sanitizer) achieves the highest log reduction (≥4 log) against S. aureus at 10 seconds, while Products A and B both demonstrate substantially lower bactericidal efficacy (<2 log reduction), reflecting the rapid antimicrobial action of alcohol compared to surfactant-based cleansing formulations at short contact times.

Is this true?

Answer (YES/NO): NO